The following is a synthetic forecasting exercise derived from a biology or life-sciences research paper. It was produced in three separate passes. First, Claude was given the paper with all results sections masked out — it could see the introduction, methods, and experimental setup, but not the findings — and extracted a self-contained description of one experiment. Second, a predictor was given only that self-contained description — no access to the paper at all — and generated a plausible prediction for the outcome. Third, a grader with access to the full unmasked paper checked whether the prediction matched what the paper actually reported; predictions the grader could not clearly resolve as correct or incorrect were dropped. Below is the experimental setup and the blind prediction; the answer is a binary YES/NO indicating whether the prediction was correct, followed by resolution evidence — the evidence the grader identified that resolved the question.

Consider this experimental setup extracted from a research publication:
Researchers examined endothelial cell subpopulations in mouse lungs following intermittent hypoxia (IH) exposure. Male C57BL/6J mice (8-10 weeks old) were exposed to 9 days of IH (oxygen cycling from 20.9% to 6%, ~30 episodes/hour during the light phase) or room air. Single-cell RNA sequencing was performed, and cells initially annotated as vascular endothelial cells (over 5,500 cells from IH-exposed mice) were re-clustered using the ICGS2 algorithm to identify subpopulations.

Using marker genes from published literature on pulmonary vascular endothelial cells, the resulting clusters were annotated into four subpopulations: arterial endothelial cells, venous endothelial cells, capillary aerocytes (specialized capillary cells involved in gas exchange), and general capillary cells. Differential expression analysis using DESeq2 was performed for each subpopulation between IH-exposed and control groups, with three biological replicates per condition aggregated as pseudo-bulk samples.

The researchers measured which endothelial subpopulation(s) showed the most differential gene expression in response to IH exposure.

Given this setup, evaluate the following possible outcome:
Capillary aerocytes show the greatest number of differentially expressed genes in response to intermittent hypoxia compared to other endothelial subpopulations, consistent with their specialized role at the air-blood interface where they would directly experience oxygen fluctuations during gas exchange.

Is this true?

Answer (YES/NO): NO